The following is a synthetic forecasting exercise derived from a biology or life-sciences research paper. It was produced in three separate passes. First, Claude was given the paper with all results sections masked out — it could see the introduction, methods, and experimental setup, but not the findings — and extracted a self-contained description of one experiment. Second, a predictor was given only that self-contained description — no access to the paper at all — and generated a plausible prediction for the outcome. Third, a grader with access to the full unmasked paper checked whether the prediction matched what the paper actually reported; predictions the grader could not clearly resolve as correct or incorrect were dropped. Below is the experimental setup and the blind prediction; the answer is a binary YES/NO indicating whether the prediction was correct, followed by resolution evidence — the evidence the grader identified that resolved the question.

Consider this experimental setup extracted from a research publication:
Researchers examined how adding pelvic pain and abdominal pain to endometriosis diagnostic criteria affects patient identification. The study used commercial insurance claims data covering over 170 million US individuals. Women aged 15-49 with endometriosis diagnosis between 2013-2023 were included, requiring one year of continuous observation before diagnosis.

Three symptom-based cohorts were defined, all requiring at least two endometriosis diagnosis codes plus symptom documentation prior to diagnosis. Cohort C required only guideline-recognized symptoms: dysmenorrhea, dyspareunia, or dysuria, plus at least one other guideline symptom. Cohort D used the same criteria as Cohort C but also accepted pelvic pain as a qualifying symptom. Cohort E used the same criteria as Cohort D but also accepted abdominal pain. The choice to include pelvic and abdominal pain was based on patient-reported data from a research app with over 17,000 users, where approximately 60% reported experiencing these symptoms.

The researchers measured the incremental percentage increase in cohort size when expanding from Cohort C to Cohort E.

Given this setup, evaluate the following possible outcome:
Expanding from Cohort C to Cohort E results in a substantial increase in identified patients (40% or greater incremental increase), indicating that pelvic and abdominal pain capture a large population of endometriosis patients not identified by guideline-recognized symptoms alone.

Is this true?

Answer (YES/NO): NO